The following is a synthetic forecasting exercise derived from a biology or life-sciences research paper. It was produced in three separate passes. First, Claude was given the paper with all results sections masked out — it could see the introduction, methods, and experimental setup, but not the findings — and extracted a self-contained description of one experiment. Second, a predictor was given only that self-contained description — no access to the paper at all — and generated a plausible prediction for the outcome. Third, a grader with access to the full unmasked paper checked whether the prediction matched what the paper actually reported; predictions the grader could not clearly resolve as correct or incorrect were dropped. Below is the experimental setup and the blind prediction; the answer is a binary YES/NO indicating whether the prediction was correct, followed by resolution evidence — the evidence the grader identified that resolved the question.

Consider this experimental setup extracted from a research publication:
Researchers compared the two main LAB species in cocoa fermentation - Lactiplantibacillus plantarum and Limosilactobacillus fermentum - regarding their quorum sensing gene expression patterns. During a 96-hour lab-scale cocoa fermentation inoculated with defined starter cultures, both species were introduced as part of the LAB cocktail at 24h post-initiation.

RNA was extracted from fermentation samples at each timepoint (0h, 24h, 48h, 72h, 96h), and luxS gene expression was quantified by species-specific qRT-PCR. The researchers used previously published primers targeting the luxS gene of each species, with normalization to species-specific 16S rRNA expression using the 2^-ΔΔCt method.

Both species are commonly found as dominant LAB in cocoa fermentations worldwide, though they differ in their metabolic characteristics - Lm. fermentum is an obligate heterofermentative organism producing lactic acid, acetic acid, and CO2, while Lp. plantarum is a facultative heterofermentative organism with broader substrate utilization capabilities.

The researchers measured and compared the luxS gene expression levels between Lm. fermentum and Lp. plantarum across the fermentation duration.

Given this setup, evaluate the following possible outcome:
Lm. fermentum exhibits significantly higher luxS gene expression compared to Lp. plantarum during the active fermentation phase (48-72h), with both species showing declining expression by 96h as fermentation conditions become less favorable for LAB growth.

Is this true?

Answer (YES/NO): NO